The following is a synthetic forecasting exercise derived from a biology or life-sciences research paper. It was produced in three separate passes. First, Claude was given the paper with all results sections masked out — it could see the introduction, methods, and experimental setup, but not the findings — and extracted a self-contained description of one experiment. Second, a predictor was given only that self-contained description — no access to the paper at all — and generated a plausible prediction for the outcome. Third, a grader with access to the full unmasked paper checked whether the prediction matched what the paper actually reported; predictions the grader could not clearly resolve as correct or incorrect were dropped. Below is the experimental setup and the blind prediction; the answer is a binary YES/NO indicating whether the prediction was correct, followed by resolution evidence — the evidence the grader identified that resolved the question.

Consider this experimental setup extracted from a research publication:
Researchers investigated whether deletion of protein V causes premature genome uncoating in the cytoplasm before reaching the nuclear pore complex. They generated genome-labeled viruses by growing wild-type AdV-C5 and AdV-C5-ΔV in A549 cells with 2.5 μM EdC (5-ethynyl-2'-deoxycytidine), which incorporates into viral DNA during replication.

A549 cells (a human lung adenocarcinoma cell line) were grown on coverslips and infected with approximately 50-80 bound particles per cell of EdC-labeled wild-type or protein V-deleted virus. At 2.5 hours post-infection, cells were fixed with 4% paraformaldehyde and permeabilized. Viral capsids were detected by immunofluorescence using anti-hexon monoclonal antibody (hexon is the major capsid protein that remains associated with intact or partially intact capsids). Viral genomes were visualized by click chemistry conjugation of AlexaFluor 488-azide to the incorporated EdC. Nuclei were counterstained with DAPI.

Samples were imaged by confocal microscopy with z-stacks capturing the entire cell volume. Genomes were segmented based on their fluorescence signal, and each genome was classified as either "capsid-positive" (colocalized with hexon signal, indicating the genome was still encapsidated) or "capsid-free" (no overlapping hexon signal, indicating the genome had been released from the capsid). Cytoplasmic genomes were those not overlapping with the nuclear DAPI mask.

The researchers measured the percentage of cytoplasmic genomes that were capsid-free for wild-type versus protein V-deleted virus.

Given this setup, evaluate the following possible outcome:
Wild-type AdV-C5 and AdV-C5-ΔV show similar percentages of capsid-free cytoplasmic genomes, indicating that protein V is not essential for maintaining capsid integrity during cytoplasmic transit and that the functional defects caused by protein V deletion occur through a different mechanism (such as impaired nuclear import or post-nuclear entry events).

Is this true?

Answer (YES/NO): NO